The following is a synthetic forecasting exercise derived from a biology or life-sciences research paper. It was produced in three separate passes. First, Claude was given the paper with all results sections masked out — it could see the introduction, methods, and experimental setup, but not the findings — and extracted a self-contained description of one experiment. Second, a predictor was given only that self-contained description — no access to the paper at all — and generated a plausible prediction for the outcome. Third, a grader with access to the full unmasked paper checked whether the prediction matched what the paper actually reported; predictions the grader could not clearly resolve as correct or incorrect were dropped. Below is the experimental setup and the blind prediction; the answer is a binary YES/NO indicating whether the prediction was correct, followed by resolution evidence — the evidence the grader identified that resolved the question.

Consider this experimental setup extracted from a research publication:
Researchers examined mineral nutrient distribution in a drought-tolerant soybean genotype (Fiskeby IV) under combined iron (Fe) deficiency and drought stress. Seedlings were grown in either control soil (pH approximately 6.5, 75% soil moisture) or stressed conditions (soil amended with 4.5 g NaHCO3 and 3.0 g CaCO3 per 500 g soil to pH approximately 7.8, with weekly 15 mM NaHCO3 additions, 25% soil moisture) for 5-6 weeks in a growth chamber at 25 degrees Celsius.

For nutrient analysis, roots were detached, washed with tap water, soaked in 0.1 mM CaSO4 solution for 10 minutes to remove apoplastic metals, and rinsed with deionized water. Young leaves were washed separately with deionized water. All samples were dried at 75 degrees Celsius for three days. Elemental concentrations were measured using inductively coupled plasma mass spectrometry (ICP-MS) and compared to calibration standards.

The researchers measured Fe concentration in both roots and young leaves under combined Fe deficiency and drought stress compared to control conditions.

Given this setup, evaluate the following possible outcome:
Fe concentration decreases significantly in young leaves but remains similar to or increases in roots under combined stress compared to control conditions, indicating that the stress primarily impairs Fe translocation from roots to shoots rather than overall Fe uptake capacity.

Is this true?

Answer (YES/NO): NO